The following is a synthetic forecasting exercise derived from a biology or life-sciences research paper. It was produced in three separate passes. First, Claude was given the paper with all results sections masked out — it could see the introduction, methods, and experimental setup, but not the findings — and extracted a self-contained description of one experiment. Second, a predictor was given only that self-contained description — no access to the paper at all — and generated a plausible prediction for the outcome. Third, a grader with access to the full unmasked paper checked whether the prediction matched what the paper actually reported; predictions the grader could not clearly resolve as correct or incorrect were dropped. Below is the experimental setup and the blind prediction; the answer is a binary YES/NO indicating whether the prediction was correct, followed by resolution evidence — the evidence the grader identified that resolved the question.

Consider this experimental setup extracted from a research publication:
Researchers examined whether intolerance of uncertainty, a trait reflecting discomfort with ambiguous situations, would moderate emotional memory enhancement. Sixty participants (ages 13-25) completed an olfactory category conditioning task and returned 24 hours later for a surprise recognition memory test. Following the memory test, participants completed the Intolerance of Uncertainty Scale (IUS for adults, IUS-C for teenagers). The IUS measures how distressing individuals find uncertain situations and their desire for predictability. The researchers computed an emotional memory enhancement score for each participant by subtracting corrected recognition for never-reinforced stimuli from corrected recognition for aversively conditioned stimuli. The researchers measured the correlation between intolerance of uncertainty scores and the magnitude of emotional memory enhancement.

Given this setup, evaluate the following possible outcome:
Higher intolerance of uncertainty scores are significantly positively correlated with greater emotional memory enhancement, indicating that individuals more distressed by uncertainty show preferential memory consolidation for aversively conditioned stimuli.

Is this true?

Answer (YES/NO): NO